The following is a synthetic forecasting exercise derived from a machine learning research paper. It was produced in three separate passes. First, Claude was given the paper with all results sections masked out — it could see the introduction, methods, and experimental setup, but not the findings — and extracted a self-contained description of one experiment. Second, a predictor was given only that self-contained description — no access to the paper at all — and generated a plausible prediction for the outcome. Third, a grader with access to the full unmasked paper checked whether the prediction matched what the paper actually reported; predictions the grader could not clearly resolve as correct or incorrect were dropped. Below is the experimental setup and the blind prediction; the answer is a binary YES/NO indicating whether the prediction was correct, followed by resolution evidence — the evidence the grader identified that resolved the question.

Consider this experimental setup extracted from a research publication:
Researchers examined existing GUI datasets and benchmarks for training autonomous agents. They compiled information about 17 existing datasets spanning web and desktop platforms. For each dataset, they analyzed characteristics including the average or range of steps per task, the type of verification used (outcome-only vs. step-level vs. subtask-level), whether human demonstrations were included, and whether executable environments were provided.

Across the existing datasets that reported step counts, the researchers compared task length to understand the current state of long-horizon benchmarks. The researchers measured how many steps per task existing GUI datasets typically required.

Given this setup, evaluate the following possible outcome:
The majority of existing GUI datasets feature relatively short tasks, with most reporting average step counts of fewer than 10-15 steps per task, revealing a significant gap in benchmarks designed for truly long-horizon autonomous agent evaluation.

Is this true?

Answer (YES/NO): YES